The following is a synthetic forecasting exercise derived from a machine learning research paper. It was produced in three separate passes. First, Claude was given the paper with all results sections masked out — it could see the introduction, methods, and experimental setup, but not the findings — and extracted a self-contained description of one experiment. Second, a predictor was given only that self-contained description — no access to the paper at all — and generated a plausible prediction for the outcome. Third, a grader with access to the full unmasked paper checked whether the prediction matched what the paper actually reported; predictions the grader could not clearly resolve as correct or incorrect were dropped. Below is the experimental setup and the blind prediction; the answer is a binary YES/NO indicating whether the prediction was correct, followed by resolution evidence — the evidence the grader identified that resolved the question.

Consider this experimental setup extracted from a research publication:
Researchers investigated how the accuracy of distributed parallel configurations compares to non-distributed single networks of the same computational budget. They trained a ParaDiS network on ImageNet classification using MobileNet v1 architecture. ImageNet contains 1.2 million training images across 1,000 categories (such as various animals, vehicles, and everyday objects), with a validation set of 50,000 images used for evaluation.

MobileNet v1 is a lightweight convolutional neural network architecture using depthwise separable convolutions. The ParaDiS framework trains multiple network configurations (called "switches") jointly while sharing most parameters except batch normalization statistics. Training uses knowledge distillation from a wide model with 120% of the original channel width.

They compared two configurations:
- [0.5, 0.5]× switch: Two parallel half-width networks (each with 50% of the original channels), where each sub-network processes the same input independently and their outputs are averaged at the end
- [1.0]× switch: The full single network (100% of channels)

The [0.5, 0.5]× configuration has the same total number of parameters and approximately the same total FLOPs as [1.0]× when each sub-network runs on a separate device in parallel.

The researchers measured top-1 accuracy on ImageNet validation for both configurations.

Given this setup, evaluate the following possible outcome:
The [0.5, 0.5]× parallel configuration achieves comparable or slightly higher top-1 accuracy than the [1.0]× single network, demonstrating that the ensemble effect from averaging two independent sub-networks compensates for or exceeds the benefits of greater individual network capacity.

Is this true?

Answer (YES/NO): NO